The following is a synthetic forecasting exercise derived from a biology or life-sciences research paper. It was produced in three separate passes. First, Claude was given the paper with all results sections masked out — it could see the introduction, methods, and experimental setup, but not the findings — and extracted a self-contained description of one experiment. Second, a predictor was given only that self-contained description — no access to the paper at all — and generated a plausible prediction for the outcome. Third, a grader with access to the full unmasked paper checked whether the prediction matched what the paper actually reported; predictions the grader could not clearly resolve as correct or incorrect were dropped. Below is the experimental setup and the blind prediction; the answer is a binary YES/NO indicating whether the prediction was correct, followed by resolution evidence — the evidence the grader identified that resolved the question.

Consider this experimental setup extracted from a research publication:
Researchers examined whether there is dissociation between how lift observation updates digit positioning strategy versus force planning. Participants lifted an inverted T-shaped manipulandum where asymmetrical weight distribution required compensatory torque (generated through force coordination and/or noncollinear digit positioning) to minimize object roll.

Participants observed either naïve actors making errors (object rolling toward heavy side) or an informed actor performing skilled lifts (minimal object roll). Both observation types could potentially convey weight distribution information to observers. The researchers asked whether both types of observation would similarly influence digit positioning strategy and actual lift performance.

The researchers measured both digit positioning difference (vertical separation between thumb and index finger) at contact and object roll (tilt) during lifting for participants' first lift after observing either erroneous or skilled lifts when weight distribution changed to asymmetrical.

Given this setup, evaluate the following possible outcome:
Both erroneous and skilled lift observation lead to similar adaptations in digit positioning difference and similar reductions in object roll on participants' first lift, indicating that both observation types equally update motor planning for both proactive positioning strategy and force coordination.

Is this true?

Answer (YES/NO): NO